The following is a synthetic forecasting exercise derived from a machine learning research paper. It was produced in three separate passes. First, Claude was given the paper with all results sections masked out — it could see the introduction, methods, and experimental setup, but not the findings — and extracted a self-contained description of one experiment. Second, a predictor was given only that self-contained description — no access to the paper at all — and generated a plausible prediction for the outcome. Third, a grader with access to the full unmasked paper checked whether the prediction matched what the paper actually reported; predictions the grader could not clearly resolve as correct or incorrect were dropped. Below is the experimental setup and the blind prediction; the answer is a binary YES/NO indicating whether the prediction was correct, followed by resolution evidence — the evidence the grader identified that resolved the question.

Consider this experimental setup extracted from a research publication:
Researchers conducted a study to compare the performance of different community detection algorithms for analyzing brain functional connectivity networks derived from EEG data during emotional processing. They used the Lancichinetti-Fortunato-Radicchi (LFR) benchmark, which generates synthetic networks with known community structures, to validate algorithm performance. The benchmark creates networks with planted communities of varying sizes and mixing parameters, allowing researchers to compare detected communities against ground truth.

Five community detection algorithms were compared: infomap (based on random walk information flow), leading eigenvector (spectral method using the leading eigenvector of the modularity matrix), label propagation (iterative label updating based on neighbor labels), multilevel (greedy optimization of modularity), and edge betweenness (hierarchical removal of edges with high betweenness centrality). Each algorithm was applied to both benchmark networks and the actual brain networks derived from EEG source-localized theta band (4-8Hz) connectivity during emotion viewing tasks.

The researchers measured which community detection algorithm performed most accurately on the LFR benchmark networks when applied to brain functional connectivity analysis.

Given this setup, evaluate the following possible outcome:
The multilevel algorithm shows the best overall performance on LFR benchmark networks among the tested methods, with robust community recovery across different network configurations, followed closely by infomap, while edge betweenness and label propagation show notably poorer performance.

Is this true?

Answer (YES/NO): NO